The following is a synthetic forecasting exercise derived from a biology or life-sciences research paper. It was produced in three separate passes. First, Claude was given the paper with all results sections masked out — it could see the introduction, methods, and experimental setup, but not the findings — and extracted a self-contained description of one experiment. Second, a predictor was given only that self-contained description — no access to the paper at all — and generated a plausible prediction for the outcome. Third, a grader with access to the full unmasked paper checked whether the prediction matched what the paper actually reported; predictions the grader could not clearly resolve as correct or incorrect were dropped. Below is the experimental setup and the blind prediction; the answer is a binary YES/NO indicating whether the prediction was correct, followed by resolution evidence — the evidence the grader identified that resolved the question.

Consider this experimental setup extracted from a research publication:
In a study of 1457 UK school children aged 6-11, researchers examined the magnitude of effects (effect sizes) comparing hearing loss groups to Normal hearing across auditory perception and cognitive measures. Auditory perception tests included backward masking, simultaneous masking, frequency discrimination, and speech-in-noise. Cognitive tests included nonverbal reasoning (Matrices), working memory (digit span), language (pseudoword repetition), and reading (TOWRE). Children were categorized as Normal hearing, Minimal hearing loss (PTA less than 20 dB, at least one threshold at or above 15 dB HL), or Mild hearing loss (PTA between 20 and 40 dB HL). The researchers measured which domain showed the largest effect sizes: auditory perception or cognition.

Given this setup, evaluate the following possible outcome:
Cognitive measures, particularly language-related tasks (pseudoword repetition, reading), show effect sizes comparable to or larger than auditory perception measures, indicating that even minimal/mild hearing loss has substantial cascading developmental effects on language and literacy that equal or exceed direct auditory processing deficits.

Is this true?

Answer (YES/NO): YES